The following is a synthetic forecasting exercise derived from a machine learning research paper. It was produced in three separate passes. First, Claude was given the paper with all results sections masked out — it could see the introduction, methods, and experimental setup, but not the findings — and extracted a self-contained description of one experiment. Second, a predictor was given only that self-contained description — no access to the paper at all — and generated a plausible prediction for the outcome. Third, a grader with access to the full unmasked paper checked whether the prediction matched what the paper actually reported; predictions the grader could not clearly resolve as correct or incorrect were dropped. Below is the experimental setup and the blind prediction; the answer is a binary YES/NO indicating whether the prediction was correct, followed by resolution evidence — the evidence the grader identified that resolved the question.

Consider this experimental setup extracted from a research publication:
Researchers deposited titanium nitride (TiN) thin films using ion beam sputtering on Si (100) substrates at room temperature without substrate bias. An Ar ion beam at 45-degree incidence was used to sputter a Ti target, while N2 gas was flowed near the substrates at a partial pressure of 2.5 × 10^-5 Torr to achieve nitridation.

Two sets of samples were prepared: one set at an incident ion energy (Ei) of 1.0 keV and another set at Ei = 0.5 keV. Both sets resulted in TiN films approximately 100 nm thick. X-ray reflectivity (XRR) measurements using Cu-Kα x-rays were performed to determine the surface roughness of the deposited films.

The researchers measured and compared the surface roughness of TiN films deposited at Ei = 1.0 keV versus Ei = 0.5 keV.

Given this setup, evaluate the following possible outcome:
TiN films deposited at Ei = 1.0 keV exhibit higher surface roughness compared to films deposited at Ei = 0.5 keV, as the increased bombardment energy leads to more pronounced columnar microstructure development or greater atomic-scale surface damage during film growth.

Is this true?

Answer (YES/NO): NO